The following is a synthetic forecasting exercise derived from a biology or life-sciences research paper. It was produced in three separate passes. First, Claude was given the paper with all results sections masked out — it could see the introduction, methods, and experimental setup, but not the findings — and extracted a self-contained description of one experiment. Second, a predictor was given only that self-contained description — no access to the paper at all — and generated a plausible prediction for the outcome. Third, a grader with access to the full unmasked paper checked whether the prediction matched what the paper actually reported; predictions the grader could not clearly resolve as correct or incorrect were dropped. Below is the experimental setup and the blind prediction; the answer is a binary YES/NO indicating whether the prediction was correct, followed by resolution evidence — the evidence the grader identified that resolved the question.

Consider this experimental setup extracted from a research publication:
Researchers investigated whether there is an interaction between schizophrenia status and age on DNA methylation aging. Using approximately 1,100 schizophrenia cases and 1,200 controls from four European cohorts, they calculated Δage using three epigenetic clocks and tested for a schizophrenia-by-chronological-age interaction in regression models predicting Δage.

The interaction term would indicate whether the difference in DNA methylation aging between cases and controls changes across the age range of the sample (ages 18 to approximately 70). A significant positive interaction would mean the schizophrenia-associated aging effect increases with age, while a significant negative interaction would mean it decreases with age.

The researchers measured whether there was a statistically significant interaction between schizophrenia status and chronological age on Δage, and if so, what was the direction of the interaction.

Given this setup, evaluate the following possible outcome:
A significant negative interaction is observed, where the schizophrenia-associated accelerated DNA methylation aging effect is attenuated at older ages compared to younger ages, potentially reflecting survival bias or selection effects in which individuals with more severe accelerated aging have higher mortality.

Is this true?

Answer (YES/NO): NO